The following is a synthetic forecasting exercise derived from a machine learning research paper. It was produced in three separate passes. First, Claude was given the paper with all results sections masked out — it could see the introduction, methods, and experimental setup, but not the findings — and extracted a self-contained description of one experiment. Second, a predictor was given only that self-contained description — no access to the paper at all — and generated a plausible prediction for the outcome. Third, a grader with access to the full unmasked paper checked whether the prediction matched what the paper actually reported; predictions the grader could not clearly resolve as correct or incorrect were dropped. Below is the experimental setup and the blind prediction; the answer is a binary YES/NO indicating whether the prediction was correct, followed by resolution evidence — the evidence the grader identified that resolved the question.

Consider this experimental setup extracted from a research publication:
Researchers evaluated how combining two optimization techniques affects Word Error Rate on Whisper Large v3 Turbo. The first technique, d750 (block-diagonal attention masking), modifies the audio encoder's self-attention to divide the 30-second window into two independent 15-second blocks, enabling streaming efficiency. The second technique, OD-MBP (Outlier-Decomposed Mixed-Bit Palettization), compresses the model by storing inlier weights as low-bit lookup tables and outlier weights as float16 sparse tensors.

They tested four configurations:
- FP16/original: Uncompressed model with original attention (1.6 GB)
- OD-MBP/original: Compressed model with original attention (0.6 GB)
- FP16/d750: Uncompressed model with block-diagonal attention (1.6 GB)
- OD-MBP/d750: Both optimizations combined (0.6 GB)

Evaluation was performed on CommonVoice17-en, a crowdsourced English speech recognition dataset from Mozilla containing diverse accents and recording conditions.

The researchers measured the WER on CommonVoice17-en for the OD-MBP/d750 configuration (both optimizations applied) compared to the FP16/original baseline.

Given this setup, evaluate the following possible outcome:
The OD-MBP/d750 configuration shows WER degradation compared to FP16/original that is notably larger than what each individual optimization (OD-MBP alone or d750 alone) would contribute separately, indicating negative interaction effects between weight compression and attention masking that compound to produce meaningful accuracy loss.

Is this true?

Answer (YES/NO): YES